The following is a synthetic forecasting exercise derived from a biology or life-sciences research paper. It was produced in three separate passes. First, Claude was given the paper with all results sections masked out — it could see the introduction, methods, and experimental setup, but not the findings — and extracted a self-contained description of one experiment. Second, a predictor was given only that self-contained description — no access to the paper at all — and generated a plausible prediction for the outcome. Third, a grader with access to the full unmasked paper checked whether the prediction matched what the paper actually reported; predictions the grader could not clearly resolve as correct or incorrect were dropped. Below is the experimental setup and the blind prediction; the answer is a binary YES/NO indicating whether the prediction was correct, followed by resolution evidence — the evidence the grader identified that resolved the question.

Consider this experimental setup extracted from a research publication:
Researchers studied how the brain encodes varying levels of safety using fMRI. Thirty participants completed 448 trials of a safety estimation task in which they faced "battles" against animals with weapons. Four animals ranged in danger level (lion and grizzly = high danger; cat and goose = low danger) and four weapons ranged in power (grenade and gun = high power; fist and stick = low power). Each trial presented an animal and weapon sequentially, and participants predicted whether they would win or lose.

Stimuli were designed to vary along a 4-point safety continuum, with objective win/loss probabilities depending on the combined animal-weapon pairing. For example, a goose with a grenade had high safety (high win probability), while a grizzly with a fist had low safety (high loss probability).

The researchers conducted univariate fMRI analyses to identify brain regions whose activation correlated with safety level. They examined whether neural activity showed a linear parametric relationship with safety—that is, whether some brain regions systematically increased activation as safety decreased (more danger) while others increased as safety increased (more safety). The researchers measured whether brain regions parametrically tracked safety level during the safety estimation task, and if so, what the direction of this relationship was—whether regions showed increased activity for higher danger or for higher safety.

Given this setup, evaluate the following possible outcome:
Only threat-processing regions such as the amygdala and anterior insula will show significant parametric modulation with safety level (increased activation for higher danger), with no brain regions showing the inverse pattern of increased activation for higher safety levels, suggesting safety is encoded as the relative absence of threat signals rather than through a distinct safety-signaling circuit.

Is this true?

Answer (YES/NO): NO